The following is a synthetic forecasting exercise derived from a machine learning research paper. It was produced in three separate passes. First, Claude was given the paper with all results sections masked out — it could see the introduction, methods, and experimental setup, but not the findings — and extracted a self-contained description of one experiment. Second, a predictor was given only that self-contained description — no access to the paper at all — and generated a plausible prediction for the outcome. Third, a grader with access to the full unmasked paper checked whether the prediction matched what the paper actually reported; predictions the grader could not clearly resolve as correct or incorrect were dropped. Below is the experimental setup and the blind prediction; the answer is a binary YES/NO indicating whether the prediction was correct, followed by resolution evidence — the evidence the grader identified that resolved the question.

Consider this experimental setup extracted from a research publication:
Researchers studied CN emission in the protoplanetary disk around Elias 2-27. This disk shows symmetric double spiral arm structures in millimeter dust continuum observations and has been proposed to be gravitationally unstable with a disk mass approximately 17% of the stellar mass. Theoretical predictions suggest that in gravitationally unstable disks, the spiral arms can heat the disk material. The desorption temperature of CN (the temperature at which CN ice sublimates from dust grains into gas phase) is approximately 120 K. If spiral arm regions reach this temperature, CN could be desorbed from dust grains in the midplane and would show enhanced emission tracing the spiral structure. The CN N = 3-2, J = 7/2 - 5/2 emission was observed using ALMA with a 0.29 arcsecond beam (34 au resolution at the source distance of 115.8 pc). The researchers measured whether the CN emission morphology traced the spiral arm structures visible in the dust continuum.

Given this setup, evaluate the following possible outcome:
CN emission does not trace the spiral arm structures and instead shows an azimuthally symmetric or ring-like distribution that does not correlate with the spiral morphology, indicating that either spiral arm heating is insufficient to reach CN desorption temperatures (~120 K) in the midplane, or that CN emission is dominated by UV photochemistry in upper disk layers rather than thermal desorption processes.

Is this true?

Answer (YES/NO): NO